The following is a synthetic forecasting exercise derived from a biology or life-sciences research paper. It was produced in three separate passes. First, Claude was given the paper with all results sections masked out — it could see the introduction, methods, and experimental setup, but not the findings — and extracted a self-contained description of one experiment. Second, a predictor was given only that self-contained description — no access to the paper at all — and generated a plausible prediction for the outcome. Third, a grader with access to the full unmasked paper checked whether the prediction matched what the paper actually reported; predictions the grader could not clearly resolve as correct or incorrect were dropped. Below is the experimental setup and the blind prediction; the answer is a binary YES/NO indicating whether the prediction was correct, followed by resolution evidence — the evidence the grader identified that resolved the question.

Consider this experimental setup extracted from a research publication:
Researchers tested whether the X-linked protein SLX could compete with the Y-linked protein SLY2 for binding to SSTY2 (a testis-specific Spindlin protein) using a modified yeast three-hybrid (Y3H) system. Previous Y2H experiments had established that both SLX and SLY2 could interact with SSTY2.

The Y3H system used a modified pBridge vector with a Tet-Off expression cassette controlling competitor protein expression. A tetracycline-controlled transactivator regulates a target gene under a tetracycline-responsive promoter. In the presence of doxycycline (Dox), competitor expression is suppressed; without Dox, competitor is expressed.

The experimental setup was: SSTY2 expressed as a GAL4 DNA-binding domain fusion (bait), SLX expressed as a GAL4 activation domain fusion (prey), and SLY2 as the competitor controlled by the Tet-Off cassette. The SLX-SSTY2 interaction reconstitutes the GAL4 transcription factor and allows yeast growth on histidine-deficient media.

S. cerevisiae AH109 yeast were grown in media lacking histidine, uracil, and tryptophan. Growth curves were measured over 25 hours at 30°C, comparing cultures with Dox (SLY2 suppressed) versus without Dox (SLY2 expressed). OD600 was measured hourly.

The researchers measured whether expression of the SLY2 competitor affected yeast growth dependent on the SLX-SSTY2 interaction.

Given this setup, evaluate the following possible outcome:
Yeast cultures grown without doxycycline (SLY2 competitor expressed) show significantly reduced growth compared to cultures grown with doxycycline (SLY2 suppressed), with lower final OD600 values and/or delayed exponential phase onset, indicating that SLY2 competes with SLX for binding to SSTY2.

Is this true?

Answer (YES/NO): YES